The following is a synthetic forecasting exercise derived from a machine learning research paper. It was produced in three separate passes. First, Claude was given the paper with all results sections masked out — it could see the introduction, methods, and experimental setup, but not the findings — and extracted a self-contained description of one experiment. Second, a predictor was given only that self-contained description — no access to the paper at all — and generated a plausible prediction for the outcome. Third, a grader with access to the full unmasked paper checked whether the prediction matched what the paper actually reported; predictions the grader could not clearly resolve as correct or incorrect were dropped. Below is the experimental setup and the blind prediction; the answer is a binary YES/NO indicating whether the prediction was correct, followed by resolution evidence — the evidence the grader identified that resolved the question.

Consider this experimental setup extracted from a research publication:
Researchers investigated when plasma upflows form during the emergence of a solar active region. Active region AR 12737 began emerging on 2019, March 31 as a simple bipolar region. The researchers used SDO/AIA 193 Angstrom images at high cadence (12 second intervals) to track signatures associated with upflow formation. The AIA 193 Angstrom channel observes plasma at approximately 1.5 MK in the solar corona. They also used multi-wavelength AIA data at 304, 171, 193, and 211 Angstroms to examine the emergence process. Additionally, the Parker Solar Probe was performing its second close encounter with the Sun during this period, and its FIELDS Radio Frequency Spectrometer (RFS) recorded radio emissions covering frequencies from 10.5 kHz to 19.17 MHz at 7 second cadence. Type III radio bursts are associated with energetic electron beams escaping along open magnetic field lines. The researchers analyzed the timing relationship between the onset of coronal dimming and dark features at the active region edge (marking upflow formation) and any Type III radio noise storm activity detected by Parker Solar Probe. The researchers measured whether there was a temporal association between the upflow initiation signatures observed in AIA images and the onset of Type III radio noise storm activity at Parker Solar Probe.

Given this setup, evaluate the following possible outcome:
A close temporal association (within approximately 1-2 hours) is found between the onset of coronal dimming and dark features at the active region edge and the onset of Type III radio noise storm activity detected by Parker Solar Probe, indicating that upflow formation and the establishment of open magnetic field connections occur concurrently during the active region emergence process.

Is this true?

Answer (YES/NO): YES